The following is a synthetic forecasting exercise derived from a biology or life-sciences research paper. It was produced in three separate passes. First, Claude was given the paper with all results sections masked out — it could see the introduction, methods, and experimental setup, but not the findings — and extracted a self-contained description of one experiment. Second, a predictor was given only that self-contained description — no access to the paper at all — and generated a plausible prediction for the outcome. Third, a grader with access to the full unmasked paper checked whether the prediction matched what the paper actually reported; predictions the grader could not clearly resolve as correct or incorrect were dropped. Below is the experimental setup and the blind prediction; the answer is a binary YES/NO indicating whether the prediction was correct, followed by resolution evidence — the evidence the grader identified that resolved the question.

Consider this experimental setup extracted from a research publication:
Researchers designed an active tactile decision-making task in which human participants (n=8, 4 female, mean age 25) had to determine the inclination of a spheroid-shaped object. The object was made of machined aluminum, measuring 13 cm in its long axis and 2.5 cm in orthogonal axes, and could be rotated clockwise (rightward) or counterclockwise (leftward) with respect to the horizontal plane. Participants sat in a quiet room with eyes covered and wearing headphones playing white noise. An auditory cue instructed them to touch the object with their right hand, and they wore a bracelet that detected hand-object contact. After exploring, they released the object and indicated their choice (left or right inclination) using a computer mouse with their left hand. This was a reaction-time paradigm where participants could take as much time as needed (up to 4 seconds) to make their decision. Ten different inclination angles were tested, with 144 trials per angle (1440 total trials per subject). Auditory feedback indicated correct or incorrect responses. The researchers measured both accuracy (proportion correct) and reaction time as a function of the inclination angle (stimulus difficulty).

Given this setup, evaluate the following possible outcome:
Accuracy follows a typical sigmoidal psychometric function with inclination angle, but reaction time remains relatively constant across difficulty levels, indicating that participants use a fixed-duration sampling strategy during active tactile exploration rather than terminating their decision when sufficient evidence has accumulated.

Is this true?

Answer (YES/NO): NO